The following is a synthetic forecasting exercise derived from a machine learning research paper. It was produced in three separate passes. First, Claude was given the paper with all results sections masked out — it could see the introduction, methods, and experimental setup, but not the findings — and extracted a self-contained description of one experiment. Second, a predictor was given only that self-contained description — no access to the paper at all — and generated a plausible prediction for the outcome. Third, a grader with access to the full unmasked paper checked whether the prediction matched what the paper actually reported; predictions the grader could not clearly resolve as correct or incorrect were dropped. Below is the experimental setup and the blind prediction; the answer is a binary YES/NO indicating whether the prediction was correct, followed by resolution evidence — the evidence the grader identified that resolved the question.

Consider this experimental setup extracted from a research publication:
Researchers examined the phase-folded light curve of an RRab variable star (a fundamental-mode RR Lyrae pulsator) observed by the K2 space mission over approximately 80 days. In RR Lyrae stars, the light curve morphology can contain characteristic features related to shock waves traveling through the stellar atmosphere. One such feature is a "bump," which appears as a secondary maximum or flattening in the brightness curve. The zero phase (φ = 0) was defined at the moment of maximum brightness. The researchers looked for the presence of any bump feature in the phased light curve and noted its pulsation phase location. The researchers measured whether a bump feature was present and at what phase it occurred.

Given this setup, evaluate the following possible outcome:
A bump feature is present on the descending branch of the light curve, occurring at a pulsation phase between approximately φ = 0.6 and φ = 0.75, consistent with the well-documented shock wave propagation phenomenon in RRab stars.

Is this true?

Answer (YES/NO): NO